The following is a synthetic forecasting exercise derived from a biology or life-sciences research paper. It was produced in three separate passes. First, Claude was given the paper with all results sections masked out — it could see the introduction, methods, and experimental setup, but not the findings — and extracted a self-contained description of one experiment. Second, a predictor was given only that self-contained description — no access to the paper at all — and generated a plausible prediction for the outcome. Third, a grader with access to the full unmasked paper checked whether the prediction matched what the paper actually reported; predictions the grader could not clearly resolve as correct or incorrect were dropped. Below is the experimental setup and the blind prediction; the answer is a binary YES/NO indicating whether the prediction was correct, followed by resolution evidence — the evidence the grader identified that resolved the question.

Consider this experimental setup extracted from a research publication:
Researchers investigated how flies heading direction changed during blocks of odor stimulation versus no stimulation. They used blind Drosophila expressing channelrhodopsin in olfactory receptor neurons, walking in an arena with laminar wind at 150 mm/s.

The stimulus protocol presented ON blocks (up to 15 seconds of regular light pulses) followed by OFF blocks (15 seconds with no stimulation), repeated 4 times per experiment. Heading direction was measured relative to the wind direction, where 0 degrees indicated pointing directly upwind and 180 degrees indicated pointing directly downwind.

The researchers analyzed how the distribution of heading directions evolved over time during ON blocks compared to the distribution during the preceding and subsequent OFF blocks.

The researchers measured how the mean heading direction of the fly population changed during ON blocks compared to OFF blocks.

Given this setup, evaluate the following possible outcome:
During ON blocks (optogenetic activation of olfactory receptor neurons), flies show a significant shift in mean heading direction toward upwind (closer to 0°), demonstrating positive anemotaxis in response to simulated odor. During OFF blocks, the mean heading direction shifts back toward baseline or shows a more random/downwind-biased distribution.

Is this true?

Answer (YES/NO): NO